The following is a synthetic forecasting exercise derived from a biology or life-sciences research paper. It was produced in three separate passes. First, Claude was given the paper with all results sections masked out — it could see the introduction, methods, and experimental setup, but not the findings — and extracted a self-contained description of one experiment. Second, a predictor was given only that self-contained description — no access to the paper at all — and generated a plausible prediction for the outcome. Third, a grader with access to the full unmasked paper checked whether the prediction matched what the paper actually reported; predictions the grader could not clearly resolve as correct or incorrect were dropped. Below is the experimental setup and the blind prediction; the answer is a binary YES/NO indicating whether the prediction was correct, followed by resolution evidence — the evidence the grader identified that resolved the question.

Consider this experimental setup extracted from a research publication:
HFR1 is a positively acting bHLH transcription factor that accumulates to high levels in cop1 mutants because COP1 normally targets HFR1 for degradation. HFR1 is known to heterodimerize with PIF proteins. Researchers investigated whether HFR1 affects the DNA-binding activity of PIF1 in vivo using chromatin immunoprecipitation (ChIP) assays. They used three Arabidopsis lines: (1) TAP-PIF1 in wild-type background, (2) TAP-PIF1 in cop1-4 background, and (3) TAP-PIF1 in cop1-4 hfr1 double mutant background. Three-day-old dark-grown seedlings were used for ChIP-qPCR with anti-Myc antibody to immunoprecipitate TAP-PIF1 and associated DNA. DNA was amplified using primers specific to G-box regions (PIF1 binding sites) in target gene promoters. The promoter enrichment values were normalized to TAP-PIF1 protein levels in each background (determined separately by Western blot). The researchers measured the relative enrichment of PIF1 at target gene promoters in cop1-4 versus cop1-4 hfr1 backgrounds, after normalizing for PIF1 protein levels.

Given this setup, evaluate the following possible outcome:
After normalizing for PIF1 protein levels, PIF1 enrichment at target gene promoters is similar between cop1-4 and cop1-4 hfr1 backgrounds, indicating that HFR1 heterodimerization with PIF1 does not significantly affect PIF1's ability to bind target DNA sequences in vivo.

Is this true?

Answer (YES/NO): NO